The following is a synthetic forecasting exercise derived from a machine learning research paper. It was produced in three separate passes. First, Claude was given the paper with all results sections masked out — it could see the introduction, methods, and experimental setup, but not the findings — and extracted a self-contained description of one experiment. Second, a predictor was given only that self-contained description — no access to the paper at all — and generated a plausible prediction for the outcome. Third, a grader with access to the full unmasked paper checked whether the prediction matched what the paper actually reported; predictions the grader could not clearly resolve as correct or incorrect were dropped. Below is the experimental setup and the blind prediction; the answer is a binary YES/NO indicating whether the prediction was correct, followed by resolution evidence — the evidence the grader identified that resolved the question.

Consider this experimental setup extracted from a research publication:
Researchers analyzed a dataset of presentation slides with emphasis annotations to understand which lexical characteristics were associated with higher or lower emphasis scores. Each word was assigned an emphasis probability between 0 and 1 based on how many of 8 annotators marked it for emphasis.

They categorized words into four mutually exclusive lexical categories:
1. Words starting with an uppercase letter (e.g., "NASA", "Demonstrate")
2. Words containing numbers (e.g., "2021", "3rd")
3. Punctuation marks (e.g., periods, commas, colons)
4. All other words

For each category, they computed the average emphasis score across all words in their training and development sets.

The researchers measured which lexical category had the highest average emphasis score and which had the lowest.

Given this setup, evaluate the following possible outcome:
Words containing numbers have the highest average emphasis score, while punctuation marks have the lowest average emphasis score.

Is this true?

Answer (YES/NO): NO